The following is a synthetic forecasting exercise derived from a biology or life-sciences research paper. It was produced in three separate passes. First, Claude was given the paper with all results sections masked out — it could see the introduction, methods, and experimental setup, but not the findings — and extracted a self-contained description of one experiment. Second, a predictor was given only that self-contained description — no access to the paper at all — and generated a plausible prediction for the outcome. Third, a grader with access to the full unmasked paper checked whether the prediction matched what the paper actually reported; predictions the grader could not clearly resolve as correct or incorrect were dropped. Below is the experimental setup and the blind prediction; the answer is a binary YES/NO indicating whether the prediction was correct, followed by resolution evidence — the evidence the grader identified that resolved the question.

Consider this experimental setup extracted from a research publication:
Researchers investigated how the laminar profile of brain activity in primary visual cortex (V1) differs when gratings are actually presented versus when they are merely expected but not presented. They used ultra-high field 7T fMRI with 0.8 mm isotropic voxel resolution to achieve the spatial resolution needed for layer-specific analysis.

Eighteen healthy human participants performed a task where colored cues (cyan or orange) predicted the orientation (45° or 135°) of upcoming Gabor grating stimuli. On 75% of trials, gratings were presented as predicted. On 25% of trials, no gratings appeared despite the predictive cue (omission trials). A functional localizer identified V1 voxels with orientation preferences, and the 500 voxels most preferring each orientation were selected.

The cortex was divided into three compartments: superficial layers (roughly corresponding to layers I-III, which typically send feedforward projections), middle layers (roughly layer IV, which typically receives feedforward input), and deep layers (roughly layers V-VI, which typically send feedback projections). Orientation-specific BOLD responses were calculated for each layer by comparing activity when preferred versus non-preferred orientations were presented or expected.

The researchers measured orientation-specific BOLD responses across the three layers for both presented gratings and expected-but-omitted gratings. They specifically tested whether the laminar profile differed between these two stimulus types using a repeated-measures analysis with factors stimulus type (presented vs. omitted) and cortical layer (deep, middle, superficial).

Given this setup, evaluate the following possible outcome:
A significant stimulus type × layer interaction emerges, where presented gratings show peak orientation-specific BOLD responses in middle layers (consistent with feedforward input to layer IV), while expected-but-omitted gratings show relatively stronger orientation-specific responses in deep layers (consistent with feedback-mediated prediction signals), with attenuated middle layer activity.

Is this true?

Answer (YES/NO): NO